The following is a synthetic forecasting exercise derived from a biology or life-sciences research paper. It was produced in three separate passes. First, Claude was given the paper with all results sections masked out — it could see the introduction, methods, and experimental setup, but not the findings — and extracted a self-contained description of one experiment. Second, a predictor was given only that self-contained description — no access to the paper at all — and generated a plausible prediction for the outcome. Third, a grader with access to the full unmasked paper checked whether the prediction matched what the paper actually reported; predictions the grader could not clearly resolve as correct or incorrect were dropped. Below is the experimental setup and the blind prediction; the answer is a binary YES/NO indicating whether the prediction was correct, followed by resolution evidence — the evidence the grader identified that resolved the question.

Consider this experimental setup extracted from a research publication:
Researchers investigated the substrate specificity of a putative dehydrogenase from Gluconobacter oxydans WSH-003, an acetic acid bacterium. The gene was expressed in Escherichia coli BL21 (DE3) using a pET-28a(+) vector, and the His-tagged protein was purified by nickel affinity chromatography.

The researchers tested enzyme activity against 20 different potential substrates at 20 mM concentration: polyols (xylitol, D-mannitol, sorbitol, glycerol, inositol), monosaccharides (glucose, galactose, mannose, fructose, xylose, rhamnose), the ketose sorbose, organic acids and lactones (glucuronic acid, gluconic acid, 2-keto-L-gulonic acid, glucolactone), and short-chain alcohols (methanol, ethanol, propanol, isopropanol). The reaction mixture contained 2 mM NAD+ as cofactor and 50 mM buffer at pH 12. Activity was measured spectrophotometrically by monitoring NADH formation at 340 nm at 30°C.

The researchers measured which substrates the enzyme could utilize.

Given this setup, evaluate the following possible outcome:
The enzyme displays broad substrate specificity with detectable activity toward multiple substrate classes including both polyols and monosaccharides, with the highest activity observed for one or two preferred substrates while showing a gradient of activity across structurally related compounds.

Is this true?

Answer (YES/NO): NO